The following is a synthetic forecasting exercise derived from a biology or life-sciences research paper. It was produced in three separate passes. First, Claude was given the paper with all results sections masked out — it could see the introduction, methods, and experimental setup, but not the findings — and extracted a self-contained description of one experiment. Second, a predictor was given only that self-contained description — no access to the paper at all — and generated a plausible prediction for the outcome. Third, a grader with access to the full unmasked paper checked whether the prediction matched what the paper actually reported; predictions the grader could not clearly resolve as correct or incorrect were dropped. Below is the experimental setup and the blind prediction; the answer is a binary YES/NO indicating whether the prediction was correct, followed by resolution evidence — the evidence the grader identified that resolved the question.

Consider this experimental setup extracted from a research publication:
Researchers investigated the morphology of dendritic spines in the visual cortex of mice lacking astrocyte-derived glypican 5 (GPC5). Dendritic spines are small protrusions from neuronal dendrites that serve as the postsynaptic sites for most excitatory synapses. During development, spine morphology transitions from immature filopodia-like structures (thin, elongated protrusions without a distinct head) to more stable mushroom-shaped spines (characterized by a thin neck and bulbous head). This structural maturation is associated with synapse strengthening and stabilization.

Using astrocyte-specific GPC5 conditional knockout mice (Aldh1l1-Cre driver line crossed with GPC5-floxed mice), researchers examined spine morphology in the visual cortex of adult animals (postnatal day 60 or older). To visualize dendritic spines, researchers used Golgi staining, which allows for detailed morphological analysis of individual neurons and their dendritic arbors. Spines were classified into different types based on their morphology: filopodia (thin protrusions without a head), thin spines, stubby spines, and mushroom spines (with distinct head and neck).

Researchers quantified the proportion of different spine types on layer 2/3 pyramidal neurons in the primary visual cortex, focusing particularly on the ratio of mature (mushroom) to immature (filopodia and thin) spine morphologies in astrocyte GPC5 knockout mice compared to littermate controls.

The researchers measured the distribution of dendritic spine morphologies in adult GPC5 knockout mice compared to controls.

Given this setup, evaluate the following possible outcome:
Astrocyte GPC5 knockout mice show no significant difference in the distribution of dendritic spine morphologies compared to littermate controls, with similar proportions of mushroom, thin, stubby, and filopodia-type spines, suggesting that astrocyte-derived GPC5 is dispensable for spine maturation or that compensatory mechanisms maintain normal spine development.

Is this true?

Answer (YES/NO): YES